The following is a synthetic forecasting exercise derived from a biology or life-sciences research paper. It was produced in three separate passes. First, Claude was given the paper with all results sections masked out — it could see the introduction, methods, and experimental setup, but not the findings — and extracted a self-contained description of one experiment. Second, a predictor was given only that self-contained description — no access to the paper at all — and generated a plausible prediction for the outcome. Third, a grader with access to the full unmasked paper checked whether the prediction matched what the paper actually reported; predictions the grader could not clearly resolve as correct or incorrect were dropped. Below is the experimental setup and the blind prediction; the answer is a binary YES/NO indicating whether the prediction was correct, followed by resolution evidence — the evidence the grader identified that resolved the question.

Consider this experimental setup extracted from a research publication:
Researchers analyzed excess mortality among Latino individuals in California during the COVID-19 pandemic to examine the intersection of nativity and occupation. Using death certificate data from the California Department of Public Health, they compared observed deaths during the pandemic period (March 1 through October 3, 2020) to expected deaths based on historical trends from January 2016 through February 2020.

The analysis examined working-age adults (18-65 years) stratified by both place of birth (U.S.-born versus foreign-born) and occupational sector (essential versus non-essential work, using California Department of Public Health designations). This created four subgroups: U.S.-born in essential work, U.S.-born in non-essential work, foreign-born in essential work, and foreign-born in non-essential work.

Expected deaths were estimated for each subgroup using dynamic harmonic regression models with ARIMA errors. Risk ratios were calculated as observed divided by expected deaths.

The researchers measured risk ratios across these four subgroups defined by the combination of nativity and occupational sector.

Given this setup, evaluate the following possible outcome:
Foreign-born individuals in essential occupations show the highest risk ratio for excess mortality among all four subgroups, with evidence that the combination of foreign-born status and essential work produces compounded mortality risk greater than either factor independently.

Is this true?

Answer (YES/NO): YES